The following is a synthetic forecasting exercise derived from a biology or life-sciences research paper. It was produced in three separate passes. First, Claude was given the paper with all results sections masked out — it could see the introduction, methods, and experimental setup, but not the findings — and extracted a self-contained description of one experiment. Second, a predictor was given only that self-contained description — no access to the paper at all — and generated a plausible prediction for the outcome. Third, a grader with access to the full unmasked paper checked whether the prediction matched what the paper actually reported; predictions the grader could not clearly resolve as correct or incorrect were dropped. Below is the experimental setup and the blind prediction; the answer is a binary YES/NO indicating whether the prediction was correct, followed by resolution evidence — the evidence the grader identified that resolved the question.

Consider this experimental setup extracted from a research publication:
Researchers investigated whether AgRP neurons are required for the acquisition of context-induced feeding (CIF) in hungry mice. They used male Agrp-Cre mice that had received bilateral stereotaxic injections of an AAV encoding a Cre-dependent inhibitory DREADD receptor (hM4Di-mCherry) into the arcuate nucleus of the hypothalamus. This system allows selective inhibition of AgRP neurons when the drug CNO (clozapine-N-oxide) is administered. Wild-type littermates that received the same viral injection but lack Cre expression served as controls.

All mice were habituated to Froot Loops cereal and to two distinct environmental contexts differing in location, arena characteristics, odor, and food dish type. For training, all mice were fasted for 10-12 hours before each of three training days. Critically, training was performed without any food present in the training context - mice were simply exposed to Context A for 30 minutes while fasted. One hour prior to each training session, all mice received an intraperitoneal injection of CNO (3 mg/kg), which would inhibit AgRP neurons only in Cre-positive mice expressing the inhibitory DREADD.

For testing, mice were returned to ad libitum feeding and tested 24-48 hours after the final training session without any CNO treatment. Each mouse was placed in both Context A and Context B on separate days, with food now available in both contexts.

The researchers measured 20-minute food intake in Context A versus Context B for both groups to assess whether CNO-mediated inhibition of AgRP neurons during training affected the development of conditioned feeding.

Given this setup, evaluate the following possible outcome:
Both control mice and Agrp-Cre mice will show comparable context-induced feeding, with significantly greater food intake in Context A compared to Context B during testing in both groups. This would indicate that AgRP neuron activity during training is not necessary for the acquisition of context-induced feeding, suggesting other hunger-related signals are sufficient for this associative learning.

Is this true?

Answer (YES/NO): NO